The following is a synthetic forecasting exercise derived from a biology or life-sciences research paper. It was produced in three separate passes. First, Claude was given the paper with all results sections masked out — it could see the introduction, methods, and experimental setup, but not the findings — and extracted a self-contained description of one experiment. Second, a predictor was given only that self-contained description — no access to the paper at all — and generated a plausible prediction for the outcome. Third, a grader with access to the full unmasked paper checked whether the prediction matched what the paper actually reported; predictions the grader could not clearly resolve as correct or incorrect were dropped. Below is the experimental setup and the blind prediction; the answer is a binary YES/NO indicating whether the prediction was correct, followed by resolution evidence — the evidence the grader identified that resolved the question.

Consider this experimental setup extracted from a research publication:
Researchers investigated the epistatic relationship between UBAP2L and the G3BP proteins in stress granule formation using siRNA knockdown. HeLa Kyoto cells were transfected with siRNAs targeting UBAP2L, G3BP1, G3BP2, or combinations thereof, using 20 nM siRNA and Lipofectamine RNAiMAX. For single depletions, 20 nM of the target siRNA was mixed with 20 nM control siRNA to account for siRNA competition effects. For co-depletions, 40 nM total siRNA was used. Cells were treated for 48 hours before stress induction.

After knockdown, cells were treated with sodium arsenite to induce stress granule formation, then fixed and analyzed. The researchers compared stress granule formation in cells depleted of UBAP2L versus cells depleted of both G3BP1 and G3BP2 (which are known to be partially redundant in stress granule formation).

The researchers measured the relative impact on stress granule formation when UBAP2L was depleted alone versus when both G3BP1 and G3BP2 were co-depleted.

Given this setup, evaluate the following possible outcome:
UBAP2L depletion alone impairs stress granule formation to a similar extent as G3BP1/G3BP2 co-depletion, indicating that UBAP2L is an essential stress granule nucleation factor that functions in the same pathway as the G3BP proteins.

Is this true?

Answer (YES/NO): NO